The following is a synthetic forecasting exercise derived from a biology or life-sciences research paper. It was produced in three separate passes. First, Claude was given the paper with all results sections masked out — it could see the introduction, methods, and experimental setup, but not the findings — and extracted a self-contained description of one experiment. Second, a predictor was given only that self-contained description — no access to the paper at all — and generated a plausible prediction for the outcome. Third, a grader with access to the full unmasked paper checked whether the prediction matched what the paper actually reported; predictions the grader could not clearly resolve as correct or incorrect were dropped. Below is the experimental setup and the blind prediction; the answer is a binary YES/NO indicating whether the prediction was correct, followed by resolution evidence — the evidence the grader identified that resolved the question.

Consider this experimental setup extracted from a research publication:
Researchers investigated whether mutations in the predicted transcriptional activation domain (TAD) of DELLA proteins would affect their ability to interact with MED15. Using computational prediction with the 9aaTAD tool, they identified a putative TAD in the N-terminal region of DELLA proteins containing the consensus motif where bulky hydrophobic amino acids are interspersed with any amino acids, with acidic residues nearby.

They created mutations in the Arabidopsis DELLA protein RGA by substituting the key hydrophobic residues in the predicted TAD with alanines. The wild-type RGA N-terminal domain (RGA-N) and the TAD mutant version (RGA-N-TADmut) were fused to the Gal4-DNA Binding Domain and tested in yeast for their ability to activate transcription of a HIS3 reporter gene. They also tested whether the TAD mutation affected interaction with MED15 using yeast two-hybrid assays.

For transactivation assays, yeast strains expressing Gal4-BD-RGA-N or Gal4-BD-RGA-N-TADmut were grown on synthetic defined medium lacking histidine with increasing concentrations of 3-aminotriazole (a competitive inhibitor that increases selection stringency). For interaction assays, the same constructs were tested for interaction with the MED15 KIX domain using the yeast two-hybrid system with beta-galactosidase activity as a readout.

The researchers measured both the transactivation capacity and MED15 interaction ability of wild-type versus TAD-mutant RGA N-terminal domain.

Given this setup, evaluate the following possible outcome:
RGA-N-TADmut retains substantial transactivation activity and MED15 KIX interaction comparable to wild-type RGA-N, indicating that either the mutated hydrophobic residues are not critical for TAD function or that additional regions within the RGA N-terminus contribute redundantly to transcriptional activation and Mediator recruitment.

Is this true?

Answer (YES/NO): NO